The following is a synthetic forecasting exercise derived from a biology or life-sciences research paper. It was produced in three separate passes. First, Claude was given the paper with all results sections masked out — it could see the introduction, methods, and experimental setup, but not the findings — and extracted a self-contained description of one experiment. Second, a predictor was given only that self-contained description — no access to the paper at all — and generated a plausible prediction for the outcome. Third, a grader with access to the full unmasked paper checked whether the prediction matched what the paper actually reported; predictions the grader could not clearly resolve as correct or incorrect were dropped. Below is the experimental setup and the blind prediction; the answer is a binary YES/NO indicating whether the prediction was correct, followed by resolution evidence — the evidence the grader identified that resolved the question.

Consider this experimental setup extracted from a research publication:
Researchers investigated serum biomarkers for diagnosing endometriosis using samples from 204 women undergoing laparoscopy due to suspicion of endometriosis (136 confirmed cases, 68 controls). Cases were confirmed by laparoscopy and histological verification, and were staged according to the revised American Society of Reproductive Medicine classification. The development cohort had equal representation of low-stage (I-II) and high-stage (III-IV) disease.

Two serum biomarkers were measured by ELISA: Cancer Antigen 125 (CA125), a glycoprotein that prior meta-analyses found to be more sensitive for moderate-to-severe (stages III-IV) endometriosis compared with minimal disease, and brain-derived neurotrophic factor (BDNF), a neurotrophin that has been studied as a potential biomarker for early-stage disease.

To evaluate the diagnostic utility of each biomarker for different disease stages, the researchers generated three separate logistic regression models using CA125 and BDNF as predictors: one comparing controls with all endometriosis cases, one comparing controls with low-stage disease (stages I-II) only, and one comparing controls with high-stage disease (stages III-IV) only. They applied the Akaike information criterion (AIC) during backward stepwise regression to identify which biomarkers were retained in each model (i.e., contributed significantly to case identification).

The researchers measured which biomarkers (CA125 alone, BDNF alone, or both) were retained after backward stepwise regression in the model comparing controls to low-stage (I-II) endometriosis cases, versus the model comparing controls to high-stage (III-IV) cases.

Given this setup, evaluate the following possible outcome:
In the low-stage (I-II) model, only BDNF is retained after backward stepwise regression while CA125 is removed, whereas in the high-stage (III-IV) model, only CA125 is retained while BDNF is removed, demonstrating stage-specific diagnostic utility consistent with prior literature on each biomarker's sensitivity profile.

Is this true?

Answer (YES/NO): NO